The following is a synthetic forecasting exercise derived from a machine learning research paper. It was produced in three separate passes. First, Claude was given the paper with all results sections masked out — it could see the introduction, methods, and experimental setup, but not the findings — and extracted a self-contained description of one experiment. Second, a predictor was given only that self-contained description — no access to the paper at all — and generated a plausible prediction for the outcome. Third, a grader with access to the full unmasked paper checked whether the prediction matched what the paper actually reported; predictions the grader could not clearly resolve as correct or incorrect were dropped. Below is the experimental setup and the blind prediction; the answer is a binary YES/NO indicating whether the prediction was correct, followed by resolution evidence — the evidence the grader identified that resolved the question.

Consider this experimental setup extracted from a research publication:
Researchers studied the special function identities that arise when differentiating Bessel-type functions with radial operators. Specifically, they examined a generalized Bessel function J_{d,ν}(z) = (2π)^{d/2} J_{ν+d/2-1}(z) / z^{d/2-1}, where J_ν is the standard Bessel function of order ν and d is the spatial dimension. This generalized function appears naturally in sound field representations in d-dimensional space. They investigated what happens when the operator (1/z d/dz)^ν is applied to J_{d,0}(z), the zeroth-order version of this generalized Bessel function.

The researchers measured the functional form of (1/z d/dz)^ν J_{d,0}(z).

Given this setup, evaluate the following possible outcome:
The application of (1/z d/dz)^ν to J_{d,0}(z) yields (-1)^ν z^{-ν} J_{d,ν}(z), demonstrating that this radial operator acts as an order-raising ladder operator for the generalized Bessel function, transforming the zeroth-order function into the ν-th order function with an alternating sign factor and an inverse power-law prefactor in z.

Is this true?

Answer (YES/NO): YES